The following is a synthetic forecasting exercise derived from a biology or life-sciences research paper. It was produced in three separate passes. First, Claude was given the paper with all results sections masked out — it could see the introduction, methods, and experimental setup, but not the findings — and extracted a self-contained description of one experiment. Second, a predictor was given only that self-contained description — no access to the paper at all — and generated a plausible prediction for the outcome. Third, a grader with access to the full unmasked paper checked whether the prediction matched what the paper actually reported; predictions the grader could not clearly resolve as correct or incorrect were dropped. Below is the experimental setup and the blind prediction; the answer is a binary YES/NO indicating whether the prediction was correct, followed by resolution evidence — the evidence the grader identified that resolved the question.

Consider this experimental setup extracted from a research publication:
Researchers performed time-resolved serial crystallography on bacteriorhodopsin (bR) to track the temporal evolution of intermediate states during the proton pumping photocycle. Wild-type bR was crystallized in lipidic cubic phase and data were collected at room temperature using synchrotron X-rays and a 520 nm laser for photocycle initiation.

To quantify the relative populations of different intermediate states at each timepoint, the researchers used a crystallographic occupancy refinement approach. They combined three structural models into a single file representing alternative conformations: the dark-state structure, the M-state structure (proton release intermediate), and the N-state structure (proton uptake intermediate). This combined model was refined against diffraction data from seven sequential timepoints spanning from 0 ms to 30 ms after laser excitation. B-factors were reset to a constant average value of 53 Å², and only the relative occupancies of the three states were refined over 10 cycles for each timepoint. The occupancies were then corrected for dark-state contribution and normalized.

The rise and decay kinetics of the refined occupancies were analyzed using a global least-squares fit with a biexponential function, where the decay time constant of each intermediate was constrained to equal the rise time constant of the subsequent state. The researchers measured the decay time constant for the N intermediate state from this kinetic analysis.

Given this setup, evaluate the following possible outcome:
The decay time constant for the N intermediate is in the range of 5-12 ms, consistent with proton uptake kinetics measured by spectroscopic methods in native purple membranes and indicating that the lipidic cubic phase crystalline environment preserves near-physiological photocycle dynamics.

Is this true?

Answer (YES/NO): NO